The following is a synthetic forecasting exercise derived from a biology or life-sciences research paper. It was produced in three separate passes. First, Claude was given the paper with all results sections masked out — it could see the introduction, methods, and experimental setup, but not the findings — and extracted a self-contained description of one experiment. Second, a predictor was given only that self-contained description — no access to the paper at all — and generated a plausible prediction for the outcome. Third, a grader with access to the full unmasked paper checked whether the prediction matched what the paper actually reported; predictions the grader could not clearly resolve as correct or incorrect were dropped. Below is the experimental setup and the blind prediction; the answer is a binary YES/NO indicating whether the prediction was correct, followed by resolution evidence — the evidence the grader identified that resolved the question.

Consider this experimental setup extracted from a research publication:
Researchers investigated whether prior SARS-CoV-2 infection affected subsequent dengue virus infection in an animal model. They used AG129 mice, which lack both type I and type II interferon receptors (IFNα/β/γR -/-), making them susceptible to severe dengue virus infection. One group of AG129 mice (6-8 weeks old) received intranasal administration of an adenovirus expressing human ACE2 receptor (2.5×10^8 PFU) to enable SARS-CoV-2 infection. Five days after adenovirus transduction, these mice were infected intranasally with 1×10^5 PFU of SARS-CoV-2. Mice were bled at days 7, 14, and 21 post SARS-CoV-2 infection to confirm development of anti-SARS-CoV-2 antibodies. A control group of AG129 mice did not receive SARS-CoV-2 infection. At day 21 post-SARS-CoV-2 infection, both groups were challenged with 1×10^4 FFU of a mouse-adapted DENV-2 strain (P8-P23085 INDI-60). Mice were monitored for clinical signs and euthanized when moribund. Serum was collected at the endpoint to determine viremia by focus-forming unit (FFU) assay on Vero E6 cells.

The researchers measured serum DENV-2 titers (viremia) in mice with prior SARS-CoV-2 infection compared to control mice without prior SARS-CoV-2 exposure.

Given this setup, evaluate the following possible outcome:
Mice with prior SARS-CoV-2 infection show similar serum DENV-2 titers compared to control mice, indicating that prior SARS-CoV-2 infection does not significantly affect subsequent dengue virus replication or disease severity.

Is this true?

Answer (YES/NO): NO